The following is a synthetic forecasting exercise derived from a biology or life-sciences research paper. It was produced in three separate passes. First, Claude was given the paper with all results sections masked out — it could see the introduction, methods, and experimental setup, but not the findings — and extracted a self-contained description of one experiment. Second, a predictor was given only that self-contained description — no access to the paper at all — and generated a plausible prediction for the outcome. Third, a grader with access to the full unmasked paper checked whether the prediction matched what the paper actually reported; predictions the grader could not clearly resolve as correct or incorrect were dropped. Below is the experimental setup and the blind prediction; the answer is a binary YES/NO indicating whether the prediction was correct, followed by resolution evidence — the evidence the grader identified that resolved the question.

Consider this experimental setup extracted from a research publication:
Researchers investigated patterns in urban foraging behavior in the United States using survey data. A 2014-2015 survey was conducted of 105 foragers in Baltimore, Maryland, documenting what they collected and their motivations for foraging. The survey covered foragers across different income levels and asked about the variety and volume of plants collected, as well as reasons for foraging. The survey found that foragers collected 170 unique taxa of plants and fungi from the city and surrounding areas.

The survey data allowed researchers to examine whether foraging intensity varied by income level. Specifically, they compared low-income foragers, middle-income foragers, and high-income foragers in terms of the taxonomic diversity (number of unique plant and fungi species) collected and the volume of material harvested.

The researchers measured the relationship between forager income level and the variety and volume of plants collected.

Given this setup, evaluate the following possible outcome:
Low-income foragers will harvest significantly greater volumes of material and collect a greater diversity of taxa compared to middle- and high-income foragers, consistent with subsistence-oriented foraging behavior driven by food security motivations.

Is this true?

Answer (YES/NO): NO